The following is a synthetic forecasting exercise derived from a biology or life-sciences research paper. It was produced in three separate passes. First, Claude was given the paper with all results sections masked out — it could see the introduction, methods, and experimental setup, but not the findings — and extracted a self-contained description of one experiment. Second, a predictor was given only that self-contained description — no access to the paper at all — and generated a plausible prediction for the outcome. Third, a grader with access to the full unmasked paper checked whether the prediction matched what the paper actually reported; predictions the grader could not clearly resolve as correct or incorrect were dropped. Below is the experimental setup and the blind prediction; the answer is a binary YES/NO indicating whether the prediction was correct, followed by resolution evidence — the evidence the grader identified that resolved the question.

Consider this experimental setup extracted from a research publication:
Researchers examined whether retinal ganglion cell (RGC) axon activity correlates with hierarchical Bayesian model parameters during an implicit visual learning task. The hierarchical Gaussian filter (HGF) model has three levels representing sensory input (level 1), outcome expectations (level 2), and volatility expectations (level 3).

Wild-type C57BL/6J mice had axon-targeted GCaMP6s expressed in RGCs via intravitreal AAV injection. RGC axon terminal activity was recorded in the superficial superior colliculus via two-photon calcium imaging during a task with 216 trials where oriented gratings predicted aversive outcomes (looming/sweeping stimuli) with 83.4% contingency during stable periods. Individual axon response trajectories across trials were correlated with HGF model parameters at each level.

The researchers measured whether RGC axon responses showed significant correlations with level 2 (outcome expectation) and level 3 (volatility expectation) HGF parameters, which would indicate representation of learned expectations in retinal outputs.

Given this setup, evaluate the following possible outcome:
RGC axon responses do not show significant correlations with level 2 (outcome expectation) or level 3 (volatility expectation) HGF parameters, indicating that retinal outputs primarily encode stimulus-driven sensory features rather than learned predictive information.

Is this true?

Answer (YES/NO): YES